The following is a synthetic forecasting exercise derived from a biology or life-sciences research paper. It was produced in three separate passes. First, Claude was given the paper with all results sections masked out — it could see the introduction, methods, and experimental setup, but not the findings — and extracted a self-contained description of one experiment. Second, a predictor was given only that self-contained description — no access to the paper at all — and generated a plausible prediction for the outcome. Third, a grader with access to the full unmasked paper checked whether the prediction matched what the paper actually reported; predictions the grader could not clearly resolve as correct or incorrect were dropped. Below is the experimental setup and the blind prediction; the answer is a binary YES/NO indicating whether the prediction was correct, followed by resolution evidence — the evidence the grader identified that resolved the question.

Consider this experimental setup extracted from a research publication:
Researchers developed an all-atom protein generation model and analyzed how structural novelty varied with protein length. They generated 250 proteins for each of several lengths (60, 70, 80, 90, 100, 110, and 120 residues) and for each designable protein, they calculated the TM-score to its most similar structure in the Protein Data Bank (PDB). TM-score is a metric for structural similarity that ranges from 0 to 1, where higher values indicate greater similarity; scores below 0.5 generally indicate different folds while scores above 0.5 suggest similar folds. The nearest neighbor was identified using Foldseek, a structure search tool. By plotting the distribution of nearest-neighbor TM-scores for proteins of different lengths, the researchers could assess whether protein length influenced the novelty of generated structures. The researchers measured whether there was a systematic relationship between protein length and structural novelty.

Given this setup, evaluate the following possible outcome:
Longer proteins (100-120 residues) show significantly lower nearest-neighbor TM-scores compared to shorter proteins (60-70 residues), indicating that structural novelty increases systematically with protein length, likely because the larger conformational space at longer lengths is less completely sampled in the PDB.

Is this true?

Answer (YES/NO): YES